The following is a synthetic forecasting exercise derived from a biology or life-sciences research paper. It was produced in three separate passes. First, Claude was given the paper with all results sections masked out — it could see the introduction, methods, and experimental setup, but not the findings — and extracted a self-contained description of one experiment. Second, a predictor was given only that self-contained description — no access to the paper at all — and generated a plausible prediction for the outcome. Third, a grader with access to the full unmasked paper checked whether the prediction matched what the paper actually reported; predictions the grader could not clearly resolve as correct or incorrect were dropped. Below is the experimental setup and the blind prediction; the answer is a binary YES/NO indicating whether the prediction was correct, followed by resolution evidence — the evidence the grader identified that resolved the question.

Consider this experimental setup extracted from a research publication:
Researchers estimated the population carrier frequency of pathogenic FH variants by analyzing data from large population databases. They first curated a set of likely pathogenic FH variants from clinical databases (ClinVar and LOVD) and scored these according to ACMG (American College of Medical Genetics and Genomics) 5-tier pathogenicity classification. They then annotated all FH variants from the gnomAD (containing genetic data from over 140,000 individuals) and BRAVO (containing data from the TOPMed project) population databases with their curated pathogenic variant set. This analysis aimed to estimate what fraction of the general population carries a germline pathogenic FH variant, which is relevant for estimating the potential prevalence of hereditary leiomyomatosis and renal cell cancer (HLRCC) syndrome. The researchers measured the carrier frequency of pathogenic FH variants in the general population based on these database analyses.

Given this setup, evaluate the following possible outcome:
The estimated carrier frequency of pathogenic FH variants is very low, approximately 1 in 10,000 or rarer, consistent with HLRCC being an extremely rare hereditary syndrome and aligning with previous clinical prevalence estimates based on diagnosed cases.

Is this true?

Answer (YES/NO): NO